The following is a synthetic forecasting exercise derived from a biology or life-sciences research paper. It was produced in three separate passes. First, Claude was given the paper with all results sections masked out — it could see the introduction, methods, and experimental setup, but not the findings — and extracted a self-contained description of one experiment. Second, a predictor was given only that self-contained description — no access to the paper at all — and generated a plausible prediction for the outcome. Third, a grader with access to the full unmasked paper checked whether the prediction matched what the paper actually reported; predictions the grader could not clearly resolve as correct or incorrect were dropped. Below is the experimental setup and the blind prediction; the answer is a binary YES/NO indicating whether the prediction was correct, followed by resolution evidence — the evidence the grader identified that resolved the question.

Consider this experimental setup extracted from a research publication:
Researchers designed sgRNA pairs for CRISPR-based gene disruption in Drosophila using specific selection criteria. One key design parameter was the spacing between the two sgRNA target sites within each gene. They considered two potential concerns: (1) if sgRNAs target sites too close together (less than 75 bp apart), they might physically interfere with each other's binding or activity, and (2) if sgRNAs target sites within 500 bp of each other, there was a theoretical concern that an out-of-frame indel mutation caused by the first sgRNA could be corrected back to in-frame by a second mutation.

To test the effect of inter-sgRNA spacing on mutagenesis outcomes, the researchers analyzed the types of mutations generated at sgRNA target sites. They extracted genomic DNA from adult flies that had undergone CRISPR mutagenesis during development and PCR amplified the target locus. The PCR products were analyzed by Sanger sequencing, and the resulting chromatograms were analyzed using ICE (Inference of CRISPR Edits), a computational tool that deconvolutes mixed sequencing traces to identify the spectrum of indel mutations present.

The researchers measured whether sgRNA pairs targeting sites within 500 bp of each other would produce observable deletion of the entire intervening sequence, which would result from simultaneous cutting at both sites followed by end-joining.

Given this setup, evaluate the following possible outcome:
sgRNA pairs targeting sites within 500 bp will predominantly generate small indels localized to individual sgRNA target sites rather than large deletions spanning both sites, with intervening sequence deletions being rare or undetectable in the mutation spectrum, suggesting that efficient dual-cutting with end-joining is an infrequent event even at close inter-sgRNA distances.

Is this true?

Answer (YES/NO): NO